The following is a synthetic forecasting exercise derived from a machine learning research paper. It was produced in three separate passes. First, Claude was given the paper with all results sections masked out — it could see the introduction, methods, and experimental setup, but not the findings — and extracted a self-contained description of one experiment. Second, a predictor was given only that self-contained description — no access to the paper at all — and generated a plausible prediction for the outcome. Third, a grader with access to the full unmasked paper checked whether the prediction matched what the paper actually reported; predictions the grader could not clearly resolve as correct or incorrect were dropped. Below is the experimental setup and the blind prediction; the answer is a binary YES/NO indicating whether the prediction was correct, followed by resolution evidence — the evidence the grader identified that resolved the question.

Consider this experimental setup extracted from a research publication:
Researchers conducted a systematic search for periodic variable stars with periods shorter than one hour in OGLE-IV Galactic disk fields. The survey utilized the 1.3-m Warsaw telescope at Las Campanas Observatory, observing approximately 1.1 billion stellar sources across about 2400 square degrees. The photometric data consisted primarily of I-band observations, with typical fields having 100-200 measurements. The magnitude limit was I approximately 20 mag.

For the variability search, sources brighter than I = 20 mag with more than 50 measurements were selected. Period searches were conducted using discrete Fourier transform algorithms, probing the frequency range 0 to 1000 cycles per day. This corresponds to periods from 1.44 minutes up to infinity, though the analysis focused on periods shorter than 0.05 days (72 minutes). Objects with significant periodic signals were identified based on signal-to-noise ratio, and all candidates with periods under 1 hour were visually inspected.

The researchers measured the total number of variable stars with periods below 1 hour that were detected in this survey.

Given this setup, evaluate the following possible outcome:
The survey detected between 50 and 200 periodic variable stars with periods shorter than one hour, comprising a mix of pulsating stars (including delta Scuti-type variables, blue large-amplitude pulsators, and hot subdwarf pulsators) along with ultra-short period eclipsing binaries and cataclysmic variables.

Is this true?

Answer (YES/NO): NO